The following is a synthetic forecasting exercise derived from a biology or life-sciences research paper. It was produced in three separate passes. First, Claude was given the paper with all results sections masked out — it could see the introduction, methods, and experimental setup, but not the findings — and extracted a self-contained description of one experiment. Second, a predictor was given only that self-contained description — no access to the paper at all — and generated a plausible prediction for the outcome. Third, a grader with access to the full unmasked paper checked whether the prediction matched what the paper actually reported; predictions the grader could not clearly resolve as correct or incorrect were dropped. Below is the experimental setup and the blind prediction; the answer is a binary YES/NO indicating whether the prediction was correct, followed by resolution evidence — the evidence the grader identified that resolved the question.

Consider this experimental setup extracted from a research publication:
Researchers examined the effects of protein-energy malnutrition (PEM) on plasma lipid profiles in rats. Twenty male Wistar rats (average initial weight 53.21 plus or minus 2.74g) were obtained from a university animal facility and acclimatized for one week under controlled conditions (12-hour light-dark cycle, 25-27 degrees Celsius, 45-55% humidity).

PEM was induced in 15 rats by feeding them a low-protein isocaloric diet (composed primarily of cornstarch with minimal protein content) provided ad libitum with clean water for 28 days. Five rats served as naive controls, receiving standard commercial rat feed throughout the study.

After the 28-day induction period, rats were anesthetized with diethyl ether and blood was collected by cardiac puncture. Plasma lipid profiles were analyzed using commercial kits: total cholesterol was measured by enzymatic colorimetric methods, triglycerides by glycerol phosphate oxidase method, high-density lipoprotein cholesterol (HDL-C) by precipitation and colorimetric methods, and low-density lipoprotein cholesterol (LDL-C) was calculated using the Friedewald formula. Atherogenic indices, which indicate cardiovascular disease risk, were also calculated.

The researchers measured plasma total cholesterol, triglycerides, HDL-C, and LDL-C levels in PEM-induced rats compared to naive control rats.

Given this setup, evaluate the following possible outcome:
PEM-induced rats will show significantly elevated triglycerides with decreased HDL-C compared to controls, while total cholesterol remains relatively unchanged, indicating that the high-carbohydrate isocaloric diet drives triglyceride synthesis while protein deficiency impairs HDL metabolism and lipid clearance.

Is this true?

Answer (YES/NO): NO